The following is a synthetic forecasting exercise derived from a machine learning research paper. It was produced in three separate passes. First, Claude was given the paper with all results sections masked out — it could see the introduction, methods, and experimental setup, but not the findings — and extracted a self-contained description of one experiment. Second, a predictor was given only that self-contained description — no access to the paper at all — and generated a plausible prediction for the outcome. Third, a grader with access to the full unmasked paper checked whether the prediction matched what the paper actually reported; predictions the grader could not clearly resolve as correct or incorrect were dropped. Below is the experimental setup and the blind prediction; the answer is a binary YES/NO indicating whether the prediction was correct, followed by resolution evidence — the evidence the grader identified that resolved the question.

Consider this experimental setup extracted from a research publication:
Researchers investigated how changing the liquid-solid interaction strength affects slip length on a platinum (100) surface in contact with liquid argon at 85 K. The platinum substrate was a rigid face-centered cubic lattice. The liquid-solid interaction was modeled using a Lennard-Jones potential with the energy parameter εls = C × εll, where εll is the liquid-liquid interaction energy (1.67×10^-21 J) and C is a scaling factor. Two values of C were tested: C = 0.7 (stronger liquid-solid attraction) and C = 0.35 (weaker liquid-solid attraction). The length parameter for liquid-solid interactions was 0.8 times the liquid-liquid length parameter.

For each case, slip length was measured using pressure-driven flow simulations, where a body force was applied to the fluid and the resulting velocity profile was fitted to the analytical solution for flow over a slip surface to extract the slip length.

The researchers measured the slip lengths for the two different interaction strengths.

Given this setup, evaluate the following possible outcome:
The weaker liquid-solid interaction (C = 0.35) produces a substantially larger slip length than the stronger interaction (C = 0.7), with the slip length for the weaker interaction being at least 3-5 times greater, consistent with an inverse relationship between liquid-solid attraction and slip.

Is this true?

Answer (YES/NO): YES